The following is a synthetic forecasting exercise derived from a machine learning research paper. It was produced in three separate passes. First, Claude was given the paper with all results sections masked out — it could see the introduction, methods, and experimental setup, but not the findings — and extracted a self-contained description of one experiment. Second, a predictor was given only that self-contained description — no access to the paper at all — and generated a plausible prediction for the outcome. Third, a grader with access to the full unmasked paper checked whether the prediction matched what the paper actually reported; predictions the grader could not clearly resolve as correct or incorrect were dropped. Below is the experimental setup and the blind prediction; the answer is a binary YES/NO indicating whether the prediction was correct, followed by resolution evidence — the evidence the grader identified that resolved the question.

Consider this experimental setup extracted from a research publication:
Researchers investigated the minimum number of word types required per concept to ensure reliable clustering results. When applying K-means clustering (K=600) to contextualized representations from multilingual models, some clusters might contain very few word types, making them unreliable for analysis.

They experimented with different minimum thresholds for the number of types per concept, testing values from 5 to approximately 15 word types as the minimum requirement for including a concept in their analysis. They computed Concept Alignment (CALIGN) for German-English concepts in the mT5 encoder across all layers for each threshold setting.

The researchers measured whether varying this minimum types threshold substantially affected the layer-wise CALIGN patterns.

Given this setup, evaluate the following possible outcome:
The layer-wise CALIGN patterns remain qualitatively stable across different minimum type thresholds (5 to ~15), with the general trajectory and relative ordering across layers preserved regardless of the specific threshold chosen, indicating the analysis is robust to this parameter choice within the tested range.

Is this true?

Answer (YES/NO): YES